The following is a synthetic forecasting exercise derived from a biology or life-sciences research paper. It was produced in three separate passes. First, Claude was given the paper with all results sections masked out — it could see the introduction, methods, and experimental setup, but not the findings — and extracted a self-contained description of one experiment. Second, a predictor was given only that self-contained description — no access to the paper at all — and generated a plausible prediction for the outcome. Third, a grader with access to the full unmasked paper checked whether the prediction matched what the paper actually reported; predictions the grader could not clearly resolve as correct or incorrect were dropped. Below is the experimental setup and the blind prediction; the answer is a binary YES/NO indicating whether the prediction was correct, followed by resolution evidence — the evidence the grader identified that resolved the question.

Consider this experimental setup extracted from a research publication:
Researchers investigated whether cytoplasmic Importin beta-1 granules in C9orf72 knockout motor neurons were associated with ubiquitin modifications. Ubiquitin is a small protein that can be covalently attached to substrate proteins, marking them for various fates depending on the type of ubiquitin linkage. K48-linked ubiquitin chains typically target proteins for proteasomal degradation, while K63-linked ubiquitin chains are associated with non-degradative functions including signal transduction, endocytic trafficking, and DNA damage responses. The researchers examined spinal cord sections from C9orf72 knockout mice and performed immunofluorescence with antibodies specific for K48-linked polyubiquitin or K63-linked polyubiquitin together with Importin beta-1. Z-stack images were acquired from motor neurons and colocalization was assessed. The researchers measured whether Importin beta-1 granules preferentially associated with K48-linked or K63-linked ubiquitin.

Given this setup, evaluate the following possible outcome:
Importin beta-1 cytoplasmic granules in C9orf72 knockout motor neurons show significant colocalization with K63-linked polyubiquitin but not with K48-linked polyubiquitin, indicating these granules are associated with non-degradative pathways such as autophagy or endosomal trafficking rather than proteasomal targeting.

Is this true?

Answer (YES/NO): YES